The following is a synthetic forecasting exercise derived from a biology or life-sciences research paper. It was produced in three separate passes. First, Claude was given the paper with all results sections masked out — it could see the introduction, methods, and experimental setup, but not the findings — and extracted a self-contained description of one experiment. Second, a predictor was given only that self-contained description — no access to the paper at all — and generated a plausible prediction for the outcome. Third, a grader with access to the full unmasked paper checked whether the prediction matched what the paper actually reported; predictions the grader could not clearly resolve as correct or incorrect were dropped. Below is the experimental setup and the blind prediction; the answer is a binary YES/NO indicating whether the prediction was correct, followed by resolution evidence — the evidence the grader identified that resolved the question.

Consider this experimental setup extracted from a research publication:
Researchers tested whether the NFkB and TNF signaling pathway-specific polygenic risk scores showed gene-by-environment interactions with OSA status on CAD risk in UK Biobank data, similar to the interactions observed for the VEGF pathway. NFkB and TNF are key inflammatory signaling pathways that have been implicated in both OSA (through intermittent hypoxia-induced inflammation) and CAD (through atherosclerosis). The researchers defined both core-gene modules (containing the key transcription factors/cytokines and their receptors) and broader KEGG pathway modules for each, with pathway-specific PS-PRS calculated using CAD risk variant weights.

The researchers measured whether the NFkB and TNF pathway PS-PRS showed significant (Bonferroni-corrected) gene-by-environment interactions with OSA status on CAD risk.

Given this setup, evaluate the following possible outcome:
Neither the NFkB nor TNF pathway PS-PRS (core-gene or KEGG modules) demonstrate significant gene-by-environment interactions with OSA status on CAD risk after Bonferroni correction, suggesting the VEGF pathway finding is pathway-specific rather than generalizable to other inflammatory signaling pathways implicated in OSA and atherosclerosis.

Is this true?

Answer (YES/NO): YES